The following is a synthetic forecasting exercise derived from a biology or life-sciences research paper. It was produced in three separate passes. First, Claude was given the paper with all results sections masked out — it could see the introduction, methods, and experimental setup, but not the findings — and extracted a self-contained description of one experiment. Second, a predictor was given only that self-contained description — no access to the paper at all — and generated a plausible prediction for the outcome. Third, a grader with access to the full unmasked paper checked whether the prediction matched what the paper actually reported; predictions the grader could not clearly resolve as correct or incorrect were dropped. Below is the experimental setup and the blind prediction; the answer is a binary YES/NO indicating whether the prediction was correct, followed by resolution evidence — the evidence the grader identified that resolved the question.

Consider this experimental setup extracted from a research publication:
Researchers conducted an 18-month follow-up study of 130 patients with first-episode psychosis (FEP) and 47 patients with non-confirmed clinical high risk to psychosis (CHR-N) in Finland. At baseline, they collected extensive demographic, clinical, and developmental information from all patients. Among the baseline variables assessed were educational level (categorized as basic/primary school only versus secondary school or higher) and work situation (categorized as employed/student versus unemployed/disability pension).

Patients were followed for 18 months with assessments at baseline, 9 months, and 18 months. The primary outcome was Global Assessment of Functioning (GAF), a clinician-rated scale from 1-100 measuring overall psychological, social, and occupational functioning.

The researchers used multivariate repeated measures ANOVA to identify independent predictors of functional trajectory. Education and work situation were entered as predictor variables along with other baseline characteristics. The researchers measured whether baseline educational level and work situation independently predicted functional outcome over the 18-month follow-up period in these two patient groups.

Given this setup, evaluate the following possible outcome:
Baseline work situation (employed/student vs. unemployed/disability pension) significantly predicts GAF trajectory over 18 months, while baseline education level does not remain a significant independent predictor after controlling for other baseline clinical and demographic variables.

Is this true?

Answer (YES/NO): NO